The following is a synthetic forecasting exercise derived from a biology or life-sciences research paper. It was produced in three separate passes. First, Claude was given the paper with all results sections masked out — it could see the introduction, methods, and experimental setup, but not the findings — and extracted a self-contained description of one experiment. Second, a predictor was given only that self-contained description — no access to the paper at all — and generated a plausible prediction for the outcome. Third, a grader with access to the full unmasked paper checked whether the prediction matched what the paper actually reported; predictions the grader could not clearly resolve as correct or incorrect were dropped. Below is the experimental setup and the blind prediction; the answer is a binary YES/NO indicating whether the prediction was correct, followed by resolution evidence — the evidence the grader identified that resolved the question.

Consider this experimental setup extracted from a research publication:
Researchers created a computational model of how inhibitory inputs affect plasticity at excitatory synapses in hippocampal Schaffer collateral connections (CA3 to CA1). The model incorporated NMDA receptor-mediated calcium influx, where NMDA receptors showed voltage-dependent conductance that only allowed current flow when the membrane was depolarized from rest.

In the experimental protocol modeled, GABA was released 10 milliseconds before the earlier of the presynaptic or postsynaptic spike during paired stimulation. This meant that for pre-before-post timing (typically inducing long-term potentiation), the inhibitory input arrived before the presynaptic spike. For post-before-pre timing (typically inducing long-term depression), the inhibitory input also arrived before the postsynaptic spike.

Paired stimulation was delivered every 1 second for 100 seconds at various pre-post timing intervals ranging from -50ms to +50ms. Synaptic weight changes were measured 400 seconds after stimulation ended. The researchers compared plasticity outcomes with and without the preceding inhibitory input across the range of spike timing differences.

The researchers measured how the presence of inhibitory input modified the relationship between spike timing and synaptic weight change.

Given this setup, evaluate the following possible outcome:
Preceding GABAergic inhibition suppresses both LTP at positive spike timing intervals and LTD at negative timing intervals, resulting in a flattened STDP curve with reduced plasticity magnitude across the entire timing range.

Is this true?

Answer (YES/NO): NO